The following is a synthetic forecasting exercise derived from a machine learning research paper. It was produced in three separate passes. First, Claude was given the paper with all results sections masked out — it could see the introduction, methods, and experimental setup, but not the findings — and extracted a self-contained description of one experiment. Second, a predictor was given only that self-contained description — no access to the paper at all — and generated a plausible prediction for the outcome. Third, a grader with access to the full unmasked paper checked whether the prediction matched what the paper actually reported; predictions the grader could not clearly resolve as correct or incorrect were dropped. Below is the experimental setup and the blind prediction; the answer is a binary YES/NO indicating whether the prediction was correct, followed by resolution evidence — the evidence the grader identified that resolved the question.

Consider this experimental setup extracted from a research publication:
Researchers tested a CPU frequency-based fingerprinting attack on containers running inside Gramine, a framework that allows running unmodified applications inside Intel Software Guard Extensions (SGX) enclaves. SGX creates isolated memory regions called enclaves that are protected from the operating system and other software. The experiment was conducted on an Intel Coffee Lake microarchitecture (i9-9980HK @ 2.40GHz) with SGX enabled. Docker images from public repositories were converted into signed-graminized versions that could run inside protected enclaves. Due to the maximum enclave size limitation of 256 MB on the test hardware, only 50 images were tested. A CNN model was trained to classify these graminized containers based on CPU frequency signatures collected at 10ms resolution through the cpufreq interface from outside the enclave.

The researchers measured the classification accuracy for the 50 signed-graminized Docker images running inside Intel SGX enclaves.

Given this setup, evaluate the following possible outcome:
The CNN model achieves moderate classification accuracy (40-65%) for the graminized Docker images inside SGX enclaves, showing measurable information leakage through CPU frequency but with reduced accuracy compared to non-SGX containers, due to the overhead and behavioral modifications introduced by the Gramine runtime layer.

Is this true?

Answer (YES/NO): NO